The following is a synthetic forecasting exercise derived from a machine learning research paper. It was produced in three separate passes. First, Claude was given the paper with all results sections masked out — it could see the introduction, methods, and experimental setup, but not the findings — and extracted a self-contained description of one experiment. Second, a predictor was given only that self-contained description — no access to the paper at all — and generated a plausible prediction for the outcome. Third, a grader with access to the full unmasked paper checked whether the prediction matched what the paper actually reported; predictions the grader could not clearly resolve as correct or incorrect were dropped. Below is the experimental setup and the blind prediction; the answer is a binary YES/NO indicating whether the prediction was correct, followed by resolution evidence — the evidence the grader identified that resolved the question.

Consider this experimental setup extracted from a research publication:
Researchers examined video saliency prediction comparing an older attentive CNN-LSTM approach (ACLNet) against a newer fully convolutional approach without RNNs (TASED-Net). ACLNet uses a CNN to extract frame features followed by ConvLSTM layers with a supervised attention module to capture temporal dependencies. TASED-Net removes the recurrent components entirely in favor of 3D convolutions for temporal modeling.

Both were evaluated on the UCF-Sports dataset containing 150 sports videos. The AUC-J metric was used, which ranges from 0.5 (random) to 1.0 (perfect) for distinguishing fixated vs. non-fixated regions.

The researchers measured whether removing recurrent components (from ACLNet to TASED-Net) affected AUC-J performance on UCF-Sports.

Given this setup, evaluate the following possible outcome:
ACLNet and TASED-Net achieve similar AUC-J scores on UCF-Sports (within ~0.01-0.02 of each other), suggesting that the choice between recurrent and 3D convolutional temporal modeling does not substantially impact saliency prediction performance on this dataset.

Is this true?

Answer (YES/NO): YES